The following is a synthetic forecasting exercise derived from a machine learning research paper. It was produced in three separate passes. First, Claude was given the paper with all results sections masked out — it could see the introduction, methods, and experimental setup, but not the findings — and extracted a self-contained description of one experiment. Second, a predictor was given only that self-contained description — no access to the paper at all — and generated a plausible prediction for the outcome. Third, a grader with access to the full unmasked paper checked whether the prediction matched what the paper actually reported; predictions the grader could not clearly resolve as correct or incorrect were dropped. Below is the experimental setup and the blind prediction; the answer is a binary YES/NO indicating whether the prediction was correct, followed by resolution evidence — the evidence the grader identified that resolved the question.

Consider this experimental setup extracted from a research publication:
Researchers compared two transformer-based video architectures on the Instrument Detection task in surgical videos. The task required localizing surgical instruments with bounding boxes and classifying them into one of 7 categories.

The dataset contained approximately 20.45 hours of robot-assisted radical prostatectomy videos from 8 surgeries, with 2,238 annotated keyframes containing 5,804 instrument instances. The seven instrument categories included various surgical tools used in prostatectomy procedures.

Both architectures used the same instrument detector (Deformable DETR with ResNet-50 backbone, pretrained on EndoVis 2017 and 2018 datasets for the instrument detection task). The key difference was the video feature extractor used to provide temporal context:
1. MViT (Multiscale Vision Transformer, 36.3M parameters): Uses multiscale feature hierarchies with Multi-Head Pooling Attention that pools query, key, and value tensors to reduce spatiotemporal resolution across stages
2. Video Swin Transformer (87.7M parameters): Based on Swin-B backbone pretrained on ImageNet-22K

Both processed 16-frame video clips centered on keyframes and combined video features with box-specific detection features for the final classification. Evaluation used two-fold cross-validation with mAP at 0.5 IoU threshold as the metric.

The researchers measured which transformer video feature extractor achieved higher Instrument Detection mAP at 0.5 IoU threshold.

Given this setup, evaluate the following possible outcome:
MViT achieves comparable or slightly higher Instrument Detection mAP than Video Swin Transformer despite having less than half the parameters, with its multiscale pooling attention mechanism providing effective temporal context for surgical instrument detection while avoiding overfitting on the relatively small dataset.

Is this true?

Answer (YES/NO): NO